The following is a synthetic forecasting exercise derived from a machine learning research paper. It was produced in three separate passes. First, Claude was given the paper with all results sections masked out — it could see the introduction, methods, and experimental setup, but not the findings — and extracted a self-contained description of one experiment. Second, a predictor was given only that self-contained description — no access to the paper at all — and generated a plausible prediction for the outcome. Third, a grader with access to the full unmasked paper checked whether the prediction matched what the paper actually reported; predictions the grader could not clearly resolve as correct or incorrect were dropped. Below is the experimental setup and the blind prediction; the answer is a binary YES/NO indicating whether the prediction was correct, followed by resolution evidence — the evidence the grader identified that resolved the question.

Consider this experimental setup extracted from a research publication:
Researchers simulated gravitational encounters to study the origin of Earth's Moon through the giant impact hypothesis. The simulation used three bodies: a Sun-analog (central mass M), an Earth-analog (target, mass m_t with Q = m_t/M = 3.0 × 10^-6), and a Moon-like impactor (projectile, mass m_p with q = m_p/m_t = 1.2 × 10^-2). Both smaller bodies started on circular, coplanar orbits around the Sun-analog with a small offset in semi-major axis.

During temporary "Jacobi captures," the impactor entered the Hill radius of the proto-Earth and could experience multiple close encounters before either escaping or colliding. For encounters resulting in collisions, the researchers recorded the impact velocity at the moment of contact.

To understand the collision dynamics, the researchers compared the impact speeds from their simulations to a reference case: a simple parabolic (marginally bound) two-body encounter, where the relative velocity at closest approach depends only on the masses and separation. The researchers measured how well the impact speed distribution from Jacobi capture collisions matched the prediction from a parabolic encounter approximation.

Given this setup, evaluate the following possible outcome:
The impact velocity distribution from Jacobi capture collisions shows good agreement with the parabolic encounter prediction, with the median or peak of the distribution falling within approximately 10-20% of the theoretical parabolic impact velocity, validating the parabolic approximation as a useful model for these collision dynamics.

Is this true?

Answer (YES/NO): YES